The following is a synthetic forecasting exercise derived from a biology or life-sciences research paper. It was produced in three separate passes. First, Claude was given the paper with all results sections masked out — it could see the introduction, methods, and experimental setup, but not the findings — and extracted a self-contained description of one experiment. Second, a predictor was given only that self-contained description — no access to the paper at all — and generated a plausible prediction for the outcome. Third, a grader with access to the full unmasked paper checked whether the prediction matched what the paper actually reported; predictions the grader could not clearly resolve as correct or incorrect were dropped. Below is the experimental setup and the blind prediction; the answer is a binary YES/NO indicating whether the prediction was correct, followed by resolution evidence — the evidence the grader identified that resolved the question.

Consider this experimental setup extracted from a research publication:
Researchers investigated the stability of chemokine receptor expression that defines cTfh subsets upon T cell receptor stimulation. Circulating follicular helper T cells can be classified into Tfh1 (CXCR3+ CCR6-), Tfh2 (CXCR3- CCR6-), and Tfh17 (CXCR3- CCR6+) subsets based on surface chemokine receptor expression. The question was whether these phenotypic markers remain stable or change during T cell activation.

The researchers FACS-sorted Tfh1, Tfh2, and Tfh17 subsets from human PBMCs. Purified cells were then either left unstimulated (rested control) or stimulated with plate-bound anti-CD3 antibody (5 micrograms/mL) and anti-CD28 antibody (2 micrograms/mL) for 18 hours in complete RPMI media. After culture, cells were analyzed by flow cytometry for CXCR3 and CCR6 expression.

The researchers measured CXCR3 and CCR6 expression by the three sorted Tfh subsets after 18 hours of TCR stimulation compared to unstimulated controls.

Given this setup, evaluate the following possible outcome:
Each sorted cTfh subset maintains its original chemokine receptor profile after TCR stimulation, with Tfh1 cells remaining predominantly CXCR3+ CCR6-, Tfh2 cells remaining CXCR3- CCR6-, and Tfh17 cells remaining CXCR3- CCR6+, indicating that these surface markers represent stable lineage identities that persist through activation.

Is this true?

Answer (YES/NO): YES